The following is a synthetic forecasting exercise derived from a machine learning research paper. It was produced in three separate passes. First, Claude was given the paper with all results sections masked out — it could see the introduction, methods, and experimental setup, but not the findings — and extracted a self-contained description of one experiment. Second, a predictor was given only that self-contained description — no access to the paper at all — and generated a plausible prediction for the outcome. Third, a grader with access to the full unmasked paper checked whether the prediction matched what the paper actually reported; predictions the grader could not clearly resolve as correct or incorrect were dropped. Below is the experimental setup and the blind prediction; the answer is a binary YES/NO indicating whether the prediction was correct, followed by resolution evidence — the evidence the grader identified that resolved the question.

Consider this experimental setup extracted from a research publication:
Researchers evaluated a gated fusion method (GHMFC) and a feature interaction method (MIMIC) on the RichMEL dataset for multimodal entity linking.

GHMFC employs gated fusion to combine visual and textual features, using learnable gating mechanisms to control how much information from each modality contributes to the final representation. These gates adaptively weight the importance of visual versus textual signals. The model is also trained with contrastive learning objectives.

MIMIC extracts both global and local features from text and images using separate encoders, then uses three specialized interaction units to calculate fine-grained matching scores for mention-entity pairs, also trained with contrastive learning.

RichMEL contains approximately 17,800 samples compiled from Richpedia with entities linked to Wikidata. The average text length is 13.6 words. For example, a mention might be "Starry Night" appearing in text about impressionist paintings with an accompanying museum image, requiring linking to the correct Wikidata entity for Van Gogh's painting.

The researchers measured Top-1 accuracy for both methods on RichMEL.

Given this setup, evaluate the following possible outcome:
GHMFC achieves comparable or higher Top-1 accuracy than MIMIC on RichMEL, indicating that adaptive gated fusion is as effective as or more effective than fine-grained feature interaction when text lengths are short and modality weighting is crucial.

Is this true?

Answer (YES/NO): NO